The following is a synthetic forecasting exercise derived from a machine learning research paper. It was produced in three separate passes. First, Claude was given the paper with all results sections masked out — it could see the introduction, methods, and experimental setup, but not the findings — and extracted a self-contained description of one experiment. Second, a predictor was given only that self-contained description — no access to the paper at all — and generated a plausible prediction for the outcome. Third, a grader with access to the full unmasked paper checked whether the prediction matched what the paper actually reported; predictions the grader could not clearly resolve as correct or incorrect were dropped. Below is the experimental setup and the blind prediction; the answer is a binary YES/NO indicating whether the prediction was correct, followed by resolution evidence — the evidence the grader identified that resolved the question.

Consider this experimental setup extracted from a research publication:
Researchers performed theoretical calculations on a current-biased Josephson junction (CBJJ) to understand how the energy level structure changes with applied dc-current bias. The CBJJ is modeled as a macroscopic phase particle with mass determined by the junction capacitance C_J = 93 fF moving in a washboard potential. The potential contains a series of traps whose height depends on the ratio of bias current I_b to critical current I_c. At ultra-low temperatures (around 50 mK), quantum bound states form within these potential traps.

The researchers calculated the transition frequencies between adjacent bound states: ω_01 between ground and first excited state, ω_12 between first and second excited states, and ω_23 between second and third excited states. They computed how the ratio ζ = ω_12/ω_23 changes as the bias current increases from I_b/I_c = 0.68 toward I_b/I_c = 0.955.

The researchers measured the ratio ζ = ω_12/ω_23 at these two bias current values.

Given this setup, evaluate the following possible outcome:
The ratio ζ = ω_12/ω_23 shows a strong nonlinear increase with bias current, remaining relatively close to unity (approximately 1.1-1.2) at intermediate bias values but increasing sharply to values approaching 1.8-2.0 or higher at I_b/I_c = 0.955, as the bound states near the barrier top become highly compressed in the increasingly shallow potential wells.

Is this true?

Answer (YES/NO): NO